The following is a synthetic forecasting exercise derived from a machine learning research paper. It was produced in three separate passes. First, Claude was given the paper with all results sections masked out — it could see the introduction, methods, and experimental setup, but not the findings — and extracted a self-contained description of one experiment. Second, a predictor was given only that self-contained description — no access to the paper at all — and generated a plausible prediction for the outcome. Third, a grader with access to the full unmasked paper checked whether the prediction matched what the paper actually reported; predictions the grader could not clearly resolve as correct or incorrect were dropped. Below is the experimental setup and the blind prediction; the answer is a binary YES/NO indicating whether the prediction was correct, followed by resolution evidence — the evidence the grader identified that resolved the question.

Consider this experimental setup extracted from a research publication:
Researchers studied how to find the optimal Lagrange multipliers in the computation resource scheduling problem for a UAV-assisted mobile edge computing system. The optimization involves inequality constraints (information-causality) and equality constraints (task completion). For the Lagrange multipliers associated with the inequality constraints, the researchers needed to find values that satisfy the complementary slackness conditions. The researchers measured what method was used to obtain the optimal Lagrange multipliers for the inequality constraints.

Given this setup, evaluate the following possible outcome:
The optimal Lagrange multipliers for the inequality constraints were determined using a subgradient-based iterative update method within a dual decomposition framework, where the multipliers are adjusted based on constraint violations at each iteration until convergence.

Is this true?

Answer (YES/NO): YES